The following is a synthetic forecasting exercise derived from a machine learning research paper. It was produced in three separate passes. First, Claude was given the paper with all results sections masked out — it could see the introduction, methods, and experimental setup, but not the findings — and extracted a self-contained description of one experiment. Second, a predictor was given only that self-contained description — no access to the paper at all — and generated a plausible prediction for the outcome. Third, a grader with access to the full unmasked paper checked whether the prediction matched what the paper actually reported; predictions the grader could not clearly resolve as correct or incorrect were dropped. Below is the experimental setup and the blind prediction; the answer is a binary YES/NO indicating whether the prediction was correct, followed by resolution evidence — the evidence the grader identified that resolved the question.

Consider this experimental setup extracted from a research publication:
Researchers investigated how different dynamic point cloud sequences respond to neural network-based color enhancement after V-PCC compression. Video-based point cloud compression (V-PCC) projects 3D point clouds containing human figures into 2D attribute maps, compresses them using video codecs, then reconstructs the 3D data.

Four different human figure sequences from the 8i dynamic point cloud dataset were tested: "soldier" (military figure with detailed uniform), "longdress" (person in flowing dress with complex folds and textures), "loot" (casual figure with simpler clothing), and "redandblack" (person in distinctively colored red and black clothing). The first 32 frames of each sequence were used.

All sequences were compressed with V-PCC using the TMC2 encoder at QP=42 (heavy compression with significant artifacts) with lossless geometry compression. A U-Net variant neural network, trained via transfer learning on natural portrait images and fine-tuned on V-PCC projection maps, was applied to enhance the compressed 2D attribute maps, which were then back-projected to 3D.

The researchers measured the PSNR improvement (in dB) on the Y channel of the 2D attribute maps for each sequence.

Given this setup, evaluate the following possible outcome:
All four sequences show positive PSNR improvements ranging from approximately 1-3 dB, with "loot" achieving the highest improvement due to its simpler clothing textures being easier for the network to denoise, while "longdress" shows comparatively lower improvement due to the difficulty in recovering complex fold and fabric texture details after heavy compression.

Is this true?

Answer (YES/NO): NO